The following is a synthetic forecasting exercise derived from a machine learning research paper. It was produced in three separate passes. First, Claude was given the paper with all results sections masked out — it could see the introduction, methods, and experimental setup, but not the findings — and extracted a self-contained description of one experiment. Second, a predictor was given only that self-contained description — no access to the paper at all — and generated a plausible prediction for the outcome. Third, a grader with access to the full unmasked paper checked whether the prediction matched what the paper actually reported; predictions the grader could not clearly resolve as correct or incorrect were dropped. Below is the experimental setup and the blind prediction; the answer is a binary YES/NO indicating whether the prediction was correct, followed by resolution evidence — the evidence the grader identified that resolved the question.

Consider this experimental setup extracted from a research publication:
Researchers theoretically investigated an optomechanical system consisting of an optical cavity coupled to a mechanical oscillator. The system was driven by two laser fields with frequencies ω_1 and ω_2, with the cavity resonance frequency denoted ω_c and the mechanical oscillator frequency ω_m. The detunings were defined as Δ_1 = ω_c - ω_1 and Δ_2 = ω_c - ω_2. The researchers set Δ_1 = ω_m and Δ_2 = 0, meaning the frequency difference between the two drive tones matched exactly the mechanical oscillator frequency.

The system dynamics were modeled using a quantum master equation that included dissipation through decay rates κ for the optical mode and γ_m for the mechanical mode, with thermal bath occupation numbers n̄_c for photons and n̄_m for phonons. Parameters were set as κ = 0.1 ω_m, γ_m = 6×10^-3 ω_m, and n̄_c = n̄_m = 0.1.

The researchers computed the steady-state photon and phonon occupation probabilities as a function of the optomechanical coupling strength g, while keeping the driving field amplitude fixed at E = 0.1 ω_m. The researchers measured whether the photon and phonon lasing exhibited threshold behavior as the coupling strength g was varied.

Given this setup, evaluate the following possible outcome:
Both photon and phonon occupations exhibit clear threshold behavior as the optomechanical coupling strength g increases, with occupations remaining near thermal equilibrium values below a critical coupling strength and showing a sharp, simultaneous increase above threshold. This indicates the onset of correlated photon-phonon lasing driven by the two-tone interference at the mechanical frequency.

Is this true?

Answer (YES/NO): NO